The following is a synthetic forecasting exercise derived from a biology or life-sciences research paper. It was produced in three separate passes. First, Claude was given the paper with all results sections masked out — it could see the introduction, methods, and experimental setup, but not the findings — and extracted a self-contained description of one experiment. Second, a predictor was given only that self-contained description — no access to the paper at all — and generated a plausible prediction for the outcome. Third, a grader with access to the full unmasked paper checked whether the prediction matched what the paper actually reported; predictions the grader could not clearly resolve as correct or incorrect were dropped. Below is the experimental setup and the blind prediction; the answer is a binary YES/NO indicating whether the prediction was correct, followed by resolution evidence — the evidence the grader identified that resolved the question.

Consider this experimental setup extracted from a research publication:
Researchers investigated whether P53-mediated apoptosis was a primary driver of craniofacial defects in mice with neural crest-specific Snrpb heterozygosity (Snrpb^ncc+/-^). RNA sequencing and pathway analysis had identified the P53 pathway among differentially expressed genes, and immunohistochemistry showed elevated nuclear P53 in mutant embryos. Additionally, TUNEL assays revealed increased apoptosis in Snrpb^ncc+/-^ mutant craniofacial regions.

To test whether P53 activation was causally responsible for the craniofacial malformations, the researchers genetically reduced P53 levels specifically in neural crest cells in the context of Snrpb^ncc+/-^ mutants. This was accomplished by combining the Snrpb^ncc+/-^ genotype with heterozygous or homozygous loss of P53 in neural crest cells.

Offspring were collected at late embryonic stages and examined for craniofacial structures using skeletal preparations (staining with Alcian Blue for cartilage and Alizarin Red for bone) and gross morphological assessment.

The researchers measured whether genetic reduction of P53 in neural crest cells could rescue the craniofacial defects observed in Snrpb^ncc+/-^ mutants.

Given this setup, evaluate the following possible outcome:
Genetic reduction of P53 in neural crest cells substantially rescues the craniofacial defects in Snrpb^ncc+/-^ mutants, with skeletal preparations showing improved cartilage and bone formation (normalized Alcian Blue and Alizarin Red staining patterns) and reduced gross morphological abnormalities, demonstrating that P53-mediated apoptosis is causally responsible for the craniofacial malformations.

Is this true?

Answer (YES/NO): NO